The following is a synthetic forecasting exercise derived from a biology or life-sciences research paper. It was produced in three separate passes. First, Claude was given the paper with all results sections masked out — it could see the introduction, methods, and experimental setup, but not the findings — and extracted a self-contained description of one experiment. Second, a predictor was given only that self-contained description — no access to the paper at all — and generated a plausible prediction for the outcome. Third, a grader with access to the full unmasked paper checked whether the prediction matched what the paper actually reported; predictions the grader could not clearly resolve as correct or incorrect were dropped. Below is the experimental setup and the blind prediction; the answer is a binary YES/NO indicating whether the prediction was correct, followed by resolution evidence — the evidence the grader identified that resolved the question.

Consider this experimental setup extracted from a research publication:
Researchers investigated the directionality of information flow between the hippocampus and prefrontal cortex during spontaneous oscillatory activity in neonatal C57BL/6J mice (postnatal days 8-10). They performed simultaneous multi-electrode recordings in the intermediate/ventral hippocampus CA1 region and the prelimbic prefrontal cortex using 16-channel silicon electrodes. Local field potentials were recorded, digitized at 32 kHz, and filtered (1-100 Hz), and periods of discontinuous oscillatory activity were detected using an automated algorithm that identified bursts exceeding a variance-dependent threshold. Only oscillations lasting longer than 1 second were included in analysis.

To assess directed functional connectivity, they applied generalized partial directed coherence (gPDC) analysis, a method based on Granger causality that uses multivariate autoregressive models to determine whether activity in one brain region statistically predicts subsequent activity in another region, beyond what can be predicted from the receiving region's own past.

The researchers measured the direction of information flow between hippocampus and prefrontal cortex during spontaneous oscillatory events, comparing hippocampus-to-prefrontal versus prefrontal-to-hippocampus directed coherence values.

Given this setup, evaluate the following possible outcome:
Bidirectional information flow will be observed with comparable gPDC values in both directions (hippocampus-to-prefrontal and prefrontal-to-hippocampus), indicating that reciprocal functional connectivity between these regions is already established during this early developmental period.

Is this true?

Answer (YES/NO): NO